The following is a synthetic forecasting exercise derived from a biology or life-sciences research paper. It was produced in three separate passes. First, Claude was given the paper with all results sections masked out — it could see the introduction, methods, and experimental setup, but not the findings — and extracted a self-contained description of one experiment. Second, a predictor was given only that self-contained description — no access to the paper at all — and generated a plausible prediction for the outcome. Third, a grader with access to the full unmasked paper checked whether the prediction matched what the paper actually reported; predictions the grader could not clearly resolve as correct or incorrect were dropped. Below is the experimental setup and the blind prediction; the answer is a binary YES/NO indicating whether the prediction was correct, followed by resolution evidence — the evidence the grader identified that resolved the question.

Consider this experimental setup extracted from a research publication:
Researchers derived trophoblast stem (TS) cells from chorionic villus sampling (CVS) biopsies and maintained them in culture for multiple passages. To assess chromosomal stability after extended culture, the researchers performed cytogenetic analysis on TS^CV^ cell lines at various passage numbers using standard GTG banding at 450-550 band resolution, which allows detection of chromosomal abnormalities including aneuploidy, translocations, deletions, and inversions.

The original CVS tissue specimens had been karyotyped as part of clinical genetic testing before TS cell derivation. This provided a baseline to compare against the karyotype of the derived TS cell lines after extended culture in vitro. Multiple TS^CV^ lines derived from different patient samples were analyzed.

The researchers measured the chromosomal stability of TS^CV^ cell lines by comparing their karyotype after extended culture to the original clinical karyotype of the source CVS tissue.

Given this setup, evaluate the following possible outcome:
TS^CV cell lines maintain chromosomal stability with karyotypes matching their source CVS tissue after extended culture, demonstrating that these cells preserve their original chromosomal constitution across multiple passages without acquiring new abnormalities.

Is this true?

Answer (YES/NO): NO